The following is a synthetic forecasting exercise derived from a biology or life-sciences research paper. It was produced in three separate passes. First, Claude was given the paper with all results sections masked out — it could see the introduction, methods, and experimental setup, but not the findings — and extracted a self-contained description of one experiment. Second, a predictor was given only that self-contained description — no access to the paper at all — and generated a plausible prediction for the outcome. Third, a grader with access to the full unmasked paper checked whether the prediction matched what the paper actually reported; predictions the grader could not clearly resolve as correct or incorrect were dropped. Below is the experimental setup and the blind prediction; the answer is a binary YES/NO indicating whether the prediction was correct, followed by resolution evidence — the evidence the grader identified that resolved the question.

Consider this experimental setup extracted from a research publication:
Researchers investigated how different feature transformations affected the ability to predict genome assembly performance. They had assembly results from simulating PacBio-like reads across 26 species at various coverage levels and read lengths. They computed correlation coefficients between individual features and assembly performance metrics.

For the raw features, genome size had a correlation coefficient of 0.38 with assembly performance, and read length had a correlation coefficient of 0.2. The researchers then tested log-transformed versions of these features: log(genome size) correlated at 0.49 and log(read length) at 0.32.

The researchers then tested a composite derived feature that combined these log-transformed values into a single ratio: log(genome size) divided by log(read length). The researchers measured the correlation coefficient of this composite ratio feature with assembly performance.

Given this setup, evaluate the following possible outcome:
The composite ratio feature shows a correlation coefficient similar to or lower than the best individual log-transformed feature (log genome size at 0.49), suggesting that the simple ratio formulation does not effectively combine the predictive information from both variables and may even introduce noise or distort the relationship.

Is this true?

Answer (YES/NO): NO